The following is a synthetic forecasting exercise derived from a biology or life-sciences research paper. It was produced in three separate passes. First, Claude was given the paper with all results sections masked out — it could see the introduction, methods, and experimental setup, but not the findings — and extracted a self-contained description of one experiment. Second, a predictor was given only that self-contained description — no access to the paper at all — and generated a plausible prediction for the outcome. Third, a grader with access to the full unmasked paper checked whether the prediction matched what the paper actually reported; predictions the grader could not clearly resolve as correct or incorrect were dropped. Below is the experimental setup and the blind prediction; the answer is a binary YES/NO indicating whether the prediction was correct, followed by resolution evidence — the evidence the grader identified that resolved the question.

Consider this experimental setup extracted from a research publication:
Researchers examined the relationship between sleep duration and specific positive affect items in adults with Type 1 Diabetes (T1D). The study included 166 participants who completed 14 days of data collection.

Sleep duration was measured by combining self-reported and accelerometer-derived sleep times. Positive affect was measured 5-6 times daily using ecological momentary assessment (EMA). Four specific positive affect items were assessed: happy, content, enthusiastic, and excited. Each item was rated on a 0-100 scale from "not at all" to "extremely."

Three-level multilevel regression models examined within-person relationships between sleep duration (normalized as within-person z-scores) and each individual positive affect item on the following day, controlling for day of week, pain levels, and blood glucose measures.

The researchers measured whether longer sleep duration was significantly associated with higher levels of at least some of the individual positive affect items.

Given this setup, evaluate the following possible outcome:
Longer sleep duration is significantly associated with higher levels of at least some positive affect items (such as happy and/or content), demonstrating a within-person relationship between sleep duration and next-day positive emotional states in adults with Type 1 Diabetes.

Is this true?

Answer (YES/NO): NO